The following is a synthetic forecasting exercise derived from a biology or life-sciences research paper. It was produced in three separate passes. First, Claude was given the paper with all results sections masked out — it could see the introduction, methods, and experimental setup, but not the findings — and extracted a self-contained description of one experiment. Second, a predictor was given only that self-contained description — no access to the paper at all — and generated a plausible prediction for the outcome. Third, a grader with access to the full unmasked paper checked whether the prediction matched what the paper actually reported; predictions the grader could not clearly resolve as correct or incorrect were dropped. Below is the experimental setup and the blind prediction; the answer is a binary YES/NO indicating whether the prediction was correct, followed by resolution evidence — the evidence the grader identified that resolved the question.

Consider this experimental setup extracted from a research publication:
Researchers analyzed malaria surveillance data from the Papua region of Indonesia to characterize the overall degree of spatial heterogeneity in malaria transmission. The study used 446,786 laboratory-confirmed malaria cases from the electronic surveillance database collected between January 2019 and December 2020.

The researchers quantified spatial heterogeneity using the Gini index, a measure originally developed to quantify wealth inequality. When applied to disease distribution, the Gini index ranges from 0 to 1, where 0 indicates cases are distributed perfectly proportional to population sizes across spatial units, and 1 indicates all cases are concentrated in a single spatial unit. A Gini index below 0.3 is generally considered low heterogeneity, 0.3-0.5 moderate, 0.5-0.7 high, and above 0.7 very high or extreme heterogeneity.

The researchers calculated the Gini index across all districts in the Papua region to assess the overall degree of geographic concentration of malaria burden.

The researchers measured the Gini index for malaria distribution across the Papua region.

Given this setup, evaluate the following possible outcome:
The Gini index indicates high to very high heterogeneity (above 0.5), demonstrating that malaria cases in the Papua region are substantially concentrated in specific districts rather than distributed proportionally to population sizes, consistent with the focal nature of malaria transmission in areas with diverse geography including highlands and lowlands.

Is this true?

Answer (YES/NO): YES